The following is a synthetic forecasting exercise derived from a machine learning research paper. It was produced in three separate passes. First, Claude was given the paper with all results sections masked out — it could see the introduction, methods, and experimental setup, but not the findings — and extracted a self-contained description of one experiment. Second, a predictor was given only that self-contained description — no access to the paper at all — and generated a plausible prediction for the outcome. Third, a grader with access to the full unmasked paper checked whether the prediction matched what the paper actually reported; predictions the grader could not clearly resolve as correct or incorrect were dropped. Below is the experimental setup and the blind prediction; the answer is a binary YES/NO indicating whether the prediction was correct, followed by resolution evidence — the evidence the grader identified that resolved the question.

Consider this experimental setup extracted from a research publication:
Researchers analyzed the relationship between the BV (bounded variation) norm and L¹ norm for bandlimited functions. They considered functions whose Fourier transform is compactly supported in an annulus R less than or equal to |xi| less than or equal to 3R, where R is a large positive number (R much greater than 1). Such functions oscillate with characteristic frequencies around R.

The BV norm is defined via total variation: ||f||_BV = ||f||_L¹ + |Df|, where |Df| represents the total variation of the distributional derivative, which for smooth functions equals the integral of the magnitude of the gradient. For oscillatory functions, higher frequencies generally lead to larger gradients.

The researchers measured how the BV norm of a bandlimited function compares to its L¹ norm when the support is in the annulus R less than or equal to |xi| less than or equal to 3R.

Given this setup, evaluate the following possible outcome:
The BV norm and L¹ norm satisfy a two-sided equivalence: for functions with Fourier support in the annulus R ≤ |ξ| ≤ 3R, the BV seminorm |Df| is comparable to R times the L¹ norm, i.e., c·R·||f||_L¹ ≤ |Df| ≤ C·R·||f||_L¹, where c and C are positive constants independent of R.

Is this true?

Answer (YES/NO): YES